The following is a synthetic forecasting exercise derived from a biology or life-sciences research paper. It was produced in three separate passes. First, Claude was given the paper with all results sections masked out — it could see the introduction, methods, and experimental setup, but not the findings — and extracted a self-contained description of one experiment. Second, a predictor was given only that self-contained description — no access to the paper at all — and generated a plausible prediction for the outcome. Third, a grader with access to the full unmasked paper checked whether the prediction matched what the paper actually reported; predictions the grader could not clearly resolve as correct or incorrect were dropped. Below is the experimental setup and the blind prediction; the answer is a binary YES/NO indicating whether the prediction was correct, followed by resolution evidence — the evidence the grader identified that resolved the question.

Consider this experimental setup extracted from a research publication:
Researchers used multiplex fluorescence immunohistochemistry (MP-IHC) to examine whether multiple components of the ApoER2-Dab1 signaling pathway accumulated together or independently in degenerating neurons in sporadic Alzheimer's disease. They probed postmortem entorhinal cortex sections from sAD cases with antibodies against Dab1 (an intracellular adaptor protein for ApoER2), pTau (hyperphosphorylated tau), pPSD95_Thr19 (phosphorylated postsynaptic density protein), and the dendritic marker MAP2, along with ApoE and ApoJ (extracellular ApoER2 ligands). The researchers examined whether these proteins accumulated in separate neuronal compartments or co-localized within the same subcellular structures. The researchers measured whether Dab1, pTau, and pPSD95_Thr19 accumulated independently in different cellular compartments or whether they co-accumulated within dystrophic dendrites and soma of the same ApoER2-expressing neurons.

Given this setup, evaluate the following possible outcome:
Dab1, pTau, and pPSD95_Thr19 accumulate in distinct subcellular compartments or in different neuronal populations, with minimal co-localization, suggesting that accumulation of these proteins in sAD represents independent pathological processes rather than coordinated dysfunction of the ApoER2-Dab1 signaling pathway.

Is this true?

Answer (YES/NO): NO